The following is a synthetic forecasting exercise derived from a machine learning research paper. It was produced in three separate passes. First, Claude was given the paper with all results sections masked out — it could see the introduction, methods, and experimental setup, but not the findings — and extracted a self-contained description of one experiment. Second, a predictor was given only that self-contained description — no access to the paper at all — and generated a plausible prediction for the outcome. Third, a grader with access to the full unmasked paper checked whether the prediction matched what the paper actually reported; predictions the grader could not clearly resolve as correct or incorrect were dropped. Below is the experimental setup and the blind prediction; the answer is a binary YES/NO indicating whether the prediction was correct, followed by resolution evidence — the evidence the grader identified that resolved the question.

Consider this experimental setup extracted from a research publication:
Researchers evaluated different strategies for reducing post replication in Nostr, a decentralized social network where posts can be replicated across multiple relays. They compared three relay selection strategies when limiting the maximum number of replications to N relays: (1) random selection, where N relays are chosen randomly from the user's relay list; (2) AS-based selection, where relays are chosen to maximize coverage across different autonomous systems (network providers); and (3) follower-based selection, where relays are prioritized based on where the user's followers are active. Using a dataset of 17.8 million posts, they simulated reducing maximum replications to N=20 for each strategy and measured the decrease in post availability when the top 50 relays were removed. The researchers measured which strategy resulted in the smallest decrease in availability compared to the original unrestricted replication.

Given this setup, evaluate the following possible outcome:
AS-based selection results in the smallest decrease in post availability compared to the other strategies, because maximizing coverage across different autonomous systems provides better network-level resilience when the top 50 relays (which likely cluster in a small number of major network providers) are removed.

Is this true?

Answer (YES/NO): YES